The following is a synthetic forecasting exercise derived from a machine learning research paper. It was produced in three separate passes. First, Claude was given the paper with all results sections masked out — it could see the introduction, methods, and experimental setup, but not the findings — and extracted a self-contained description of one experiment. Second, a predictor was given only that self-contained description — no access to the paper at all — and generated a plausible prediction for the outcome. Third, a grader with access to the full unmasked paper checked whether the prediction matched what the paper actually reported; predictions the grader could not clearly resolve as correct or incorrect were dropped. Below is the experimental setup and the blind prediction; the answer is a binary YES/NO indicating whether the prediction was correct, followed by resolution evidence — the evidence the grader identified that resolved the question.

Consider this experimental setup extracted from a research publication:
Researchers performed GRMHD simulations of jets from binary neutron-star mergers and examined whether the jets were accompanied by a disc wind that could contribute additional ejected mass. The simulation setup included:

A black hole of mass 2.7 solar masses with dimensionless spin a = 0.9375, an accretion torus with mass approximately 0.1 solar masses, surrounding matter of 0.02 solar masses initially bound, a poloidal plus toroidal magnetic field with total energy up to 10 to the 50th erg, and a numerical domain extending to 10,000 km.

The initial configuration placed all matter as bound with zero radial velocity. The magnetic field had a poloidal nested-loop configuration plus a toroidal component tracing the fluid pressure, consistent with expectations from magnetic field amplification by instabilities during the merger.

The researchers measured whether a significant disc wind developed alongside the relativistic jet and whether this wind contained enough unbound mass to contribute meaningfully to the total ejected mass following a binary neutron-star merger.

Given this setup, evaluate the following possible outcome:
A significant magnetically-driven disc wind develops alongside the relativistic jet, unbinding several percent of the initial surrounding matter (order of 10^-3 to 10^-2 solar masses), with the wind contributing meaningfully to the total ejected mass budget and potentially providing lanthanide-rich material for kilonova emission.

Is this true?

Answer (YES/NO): NO